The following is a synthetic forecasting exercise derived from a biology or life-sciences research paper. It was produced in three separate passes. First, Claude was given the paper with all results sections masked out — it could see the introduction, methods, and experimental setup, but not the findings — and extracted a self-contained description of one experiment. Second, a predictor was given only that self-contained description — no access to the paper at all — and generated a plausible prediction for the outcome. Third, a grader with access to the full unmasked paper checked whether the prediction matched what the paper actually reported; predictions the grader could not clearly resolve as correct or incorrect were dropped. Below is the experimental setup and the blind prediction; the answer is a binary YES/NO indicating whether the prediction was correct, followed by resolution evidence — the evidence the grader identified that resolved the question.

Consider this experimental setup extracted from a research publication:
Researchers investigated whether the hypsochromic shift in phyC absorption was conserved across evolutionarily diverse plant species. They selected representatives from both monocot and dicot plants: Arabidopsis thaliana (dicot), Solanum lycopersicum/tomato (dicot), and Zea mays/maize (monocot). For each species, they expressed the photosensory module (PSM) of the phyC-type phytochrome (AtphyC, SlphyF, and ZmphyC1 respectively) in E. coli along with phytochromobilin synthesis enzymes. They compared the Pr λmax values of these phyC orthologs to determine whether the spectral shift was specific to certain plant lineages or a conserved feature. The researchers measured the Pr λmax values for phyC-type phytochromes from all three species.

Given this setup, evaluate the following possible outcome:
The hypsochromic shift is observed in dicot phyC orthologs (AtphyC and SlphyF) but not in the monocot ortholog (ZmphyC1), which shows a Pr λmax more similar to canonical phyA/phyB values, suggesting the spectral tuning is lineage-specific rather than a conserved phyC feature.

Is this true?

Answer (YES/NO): NO